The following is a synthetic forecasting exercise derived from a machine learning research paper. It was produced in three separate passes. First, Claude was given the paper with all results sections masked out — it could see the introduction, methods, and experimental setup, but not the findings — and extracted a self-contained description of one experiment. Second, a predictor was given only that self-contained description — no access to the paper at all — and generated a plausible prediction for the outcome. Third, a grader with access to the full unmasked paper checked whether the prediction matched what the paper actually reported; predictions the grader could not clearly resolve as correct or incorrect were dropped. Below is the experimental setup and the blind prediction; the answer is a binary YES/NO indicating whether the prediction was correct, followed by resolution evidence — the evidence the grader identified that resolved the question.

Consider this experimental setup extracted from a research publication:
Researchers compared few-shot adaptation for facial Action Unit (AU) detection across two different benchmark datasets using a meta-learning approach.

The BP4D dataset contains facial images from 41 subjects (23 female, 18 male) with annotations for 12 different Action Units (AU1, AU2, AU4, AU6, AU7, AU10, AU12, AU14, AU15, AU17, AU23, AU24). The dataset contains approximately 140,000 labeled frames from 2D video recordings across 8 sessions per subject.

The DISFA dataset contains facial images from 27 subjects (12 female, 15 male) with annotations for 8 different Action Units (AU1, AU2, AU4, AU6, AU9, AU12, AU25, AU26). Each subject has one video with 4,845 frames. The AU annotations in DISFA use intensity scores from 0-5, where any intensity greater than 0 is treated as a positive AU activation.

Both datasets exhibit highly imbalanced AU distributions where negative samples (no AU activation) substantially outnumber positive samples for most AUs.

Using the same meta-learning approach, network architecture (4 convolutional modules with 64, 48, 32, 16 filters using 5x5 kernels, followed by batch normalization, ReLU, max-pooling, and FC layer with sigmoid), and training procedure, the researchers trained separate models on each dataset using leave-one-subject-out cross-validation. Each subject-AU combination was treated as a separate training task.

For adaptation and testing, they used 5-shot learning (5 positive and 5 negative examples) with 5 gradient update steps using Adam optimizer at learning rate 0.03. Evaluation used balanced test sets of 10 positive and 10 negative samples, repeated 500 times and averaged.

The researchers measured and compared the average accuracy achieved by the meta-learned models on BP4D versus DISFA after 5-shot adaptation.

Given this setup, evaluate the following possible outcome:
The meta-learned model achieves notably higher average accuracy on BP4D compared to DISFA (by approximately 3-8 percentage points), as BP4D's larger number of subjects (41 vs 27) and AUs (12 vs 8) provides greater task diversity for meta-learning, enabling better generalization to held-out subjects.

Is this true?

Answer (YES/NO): NO